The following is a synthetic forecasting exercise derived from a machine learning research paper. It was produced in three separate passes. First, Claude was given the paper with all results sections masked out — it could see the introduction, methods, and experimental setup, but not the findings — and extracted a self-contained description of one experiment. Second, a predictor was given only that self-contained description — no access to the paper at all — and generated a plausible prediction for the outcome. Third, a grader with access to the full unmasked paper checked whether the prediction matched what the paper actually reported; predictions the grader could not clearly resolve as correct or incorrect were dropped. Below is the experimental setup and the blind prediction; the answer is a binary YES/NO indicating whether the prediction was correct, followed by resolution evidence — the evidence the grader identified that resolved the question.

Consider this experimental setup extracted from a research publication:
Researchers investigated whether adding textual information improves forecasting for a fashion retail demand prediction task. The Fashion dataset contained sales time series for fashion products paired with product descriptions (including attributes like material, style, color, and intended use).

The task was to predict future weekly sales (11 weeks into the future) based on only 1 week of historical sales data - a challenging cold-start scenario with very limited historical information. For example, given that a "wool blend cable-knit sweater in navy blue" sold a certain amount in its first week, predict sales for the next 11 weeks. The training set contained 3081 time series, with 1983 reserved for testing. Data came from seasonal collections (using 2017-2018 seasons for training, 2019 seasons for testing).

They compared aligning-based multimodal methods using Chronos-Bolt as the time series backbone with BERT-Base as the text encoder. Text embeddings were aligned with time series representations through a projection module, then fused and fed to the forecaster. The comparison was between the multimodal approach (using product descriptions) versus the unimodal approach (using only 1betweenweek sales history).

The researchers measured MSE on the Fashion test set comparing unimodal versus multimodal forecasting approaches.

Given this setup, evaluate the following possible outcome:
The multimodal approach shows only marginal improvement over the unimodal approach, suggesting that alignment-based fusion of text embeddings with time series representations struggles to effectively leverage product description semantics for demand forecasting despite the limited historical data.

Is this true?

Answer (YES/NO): YES